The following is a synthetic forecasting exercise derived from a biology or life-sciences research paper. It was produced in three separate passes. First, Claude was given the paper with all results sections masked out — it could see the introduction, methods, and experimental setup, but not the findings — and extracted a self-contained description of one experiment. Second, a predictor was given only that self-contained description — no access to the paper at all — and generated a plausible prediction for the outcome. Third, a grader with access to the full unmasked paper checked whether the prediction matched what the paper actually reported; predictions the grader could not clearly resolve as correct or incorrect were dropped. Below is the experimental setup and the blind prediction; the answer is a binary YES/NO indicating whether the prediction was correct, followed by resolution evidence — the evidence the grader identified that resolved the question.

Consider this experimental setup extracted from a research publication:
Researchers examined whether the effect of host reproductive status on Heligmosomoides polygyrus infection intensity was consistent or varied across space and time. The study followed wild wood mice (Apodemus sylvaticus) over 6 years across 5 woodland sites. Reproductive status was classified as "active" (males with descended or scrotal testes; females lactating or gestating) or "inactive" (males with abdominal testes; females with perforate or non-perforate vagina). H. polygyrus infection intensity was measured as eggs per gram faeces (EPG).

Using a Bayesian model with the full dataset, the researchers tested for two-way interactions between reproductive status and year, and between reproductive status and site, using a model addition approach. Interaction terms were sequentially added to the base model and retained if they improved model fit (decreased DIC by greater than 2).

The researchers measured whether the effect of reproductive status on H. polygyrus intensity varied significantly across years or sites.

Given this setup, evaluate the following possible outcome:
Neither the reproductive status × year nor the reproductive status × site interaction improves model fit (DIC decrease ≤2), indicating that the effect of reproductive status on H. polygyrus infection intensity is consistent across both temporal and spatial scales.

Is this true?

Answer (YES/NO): YES